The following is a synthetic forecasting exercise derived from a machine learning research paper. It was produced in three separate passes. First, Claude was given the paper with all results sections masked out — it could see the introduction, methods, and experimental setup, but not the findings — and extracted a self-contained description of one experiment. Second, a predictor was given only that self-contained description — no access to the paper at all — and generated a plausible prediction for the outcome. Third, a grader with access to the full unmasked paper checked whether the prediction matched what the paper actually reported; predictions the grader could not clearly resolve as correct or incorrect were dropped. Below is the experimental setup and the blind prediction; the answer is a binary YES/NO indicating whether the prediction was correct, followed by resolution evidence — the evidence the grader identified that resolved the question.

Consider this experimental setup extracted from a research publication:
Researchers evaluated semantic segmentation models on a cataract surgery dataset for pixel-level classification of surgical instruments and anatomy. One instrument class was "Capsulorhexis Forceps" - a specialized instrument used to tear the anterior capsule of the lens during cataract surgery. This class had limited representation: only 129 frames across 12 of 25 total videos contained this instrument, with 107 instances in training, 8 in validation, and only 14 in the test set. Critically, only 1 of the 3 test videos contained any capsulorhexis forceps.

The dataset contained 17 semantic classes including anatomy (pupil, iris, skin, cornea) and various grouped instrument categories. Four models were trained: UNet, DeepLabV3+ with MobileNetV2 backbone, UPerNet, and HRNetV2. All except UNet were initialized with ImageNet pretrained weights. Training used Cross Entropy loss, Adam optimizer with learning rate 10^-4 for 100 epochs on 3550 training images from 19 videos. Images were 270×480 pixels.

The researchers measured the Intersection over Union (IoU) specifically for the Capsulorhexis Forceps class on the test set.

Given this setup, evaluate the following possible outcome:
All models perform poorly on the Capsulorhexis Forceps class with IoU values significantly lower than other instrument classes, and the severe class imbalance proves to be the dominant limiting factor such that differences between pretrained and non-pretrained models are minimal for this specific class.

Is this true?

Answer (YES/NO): NO